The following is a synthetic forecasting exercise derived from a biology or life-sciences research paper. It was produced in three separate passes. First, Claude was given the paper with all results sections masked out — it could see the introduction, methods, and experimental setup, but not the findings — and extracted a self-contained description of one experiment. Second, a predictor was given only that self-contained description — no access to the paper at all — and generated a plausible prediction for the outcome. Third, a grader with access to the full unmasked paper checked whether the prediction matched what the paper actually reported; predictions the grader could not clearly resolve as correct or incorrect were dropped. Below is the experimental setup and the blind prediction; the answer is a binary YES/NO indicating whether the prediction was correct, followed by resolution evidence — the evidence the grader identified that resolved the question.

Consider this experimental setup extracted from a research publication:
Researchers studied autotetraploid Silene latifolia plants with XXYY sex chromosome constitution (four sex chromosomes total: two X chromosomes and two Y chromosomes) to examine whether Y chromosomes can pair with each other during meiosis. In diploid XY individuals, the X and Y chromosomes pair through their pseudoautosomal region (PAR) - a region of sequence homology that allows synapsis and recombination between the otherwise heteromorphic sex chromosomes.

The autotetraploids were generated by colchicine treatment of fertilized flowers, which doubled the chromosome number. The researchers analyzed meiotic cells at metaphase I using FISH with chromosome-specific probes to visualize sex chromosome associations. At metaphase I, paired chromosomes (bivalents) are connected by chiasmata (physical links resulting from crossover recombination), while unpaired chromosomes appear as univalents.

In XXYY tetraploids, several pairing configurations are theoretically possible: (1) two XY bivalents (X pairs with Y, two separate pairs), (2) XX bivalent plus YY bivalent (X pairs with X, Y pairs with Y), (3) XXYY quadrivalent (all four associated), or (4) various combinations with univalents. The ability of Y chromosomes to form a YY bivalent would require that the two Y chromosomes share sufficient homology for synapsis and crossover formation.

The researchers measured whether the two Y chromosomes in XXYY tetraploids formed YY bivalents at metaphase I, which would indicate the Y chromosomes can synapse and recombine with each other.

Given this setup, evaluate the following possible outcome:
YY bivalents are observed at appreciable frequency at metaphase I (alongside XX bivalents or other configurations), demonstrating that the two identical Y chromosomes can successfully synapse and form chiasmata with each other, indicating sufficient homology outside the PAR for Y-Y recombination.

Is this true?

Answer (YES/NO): YES